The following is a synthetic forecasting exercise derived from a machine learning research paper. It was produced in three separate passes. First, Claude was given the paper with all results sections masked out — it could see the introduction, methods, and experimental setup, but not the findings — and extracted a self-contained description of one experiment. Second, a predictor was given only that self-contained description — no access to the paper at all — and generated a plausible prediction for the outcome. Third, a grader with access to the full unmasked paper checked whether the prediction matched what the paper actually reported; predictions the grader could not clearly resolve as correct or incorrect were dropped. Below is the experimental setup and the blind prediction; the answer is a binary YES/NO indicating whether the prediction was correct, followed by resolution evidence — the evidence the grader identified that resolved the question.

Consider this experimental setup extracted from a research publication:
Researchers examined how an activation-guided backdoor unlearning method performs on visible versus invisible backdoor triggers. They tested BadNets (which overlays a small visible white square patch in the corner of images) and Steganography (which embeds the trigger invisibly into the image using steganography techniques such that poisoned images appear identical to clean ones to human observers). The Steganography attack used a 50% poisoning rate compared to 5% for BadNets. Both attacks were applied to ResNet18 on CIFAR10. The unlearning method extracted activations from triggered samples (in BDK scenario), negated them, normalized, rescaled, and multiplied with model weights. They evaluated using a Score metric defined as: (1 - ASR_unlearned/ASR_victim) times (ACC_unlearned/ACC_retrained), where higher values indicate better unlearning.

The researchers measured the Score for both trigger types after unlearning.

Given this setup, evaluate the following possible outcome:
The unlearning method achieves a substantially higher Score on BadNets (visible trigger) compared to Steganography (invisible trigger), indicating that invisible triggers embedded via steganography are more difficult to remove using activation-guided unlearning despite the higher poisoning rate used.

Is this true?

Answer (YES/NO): NO